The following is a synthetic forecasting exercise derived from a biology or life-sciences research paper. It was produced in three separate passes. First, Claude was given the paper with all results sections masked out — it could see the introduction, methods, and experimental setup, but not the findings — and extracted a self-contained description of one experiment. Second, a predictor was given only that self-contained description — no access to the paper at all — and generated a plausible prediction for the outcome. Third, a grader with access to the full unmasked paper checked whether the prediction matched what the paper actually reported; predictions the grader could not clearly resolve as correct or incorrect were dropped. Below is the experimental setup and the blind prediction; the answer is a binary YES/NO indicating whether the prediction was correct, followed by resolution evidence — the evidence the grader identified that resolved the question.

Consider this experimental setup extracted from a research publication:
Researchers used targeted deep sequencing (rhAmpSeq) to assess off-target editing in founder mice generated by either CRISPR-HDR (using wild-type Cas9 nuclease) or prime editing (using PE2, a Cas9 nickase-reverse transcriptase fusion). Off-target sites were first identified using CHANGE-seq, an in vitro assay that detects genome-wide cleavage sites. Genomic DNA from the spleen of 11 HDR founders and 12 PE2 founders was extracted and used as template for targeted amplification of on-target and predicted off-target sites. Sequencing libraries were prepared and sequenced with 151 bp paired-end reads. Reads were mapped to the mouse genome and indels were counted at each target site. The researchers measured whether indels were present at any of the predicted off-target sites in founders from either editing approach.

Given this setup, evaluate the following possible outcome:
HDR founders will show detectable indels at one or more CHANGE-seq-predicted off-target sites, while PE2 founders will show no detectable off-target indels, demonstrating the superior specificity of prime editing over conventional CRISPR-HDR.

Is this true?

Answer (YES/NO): YES